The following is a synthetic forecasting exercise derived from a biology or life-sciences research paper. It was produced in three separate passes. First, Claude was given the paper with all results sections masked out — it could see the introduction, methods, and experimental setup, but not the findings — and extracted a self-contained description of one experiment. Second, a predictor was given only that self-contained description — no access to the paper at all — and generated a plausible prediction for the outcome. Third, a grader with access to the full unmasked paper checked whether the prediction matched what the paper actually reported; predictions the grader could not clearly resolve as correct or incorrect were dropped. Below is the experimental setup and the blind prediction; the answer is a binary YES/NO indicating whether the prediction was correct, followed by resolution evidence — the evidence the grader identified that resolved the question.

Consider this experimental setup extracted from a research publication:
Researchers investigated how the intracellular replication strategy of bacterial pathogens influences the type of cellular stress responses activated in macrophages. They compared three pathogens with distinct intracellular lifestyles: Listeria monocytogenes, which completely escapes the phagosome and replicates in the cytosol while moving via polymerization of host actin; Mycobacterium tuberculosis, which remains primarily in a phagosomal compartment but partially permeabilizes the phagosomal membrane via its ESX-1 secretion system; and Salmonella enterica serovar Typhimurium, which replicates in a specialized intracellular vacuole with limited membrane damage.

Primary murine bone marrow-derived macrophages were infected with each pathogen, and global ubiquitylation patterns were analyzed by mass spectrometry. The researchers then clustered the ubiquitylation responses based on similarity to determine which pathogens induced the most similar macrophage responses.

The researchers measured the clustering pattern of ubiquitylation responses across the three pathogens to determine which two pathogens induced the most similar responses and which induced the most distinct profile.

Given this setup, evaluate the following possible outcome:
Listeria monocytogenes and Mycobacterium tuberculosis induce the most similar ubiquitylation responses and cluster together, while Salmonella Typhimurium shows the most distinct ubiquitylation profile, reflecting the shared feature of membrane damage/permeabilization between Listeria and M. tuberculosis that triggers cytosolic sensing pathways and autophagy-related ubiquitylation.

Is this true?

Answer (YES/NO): NO